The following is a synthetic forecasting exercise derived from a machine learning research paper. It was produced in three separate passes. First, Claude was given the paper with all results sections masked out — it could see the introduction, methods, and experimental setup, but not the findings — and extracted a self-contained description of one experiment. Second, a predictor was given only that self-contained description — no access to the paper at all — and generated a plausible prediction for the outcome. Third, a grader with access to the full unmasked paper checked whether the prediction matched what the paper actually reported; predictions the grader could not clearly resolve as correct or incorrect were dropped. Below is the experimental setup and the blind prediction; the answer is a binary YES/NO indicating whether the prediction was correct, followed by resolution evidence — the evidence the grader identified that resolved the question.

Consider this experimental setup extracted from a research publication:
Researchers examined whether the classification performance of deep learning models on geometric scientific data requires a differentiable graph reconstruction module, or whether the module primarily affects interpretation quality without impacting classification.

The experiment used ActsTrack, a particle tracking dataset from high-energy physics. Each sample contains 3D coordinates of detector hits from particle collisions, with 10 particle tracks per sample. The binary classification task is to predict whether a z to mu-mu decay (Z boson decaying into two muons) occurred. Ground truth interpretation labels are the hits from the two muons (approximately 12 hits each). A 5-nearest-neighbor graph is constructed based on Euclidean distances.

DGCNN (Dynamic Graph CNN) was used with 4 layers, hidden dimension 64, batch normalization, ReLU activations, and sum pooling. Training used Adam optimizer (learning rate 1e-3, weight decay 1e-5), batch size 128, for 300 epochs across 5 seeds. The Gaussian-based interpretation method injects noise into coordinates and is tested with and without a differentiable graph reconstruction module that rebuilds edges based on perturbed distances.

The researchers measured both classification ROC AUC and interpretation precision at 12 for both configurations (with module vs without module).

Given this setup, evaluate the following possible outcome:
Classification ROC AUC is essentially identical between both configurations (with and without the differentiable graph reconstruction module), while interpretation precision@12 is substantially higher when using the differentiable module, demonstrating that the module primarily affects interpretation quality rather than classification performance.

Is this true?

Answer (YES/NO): NO